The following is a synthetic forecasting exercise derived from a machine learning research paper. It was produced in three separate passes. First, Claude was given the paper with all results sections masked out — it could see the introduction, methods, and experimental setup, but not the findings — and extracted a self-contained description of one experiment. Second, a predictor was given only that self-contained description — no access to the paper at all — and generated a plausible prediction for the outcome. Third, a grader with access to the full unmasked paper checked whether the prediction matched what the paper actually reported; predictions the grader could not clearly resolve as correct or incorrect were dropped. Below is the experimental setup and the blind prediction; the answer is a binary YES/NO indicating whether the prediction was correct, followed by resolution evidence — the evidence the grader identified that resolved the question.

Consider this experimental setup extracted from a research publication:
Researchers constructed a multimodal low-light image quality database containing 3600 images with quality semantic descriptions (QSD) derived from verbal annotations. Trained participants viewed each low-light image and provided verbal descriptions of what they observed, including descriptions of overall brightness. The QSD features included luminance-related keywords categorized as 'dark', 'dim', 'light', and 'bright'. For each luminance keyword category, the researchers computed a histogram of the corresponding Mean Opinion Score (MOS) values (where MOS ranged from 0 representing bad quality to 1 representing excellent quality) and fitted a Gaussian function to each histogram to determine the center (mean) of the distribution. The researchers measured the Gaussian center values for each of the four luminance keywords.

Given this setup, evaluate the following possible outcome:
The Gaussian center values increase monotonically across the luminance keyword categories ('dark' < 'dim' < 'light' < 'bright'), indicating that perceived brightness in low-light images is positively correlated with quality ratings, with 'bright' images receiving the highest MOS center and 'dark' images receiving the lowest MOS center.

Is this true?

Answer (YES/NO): YES